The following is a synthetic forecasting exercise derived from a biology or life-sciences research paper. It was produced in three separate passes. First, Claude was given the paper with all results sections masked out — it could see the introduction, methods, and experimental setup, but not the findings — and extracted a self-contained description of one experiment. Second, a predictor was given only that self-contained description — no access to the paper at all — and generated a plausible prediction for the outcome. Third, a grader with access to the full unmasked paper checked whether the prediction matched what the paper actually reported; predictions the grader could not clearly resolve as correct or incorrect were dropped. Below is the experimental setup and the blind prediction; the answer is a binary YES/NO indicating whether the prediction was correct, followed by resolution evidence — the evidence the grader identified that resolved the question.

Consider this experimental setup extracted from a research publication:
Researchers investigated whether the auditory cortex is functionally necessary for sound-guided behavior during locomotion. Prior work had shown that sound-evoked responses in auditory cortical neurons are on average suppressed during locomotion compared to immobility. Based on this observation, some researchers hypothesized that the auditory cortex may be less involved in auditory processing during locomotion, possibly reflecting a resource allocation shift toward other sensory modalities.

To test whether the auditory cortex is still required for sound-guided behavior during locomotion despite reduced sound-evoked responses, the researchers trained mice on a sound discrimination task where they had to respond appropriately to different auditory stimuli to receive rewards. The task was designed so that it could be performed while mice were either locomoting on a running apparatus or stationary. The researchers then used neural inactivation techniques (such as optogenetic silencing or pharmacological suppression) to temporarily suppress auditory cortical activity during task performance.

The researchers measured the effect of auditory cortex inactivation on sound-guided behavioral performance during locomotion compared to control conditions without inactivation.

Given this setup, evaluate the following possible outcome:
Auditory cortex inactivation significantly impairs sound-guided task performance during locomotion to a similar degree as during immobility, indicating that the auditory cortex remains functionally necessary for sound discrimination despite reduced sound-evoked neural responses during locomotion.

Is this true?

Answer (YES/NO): NO